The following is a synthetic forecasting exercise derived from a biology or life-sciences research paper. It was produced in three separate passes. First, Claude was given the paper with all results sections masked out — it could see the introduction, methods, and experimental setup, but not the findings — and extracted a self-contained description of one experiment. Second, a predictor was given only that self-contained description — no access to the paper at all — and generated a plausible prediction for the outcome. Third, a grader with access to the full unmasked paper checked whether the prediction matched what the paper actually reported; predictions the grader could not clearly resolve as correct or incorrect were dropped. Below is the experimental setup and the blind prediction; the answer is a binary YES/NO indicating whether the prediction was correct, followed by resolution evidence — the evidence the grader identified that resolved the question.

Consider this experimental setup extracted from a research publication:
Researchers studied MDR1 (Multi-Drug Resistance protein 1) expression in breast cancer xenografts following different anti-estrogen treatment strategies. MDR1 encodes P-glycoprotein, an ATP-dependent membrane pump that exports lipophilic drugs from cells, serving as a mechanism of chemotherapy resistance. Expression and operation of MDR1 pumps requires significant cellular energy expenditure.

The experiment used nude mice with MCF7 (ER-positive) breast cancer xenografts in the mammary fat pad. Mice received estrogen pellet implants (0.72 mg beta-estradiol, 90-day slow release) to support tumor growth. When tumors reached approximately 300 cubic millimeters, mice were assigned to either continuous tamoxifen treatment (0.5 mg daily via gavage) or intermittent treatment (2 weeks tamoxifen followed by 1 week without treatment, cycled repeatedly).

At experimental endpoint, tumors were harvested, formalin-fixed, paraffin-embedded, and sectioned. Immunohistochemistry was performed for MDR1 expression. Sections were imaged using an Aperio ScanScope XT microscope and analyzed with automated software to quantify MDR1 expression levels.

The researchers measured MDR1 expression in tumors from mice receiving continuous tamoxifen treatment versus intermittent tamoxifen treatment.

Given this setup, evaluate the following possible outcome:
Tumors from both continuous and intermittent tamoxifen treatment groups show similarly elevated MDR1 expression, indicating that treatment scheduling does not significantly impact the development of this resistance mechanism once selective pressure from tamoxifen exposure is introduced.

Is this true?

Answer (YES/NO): NO